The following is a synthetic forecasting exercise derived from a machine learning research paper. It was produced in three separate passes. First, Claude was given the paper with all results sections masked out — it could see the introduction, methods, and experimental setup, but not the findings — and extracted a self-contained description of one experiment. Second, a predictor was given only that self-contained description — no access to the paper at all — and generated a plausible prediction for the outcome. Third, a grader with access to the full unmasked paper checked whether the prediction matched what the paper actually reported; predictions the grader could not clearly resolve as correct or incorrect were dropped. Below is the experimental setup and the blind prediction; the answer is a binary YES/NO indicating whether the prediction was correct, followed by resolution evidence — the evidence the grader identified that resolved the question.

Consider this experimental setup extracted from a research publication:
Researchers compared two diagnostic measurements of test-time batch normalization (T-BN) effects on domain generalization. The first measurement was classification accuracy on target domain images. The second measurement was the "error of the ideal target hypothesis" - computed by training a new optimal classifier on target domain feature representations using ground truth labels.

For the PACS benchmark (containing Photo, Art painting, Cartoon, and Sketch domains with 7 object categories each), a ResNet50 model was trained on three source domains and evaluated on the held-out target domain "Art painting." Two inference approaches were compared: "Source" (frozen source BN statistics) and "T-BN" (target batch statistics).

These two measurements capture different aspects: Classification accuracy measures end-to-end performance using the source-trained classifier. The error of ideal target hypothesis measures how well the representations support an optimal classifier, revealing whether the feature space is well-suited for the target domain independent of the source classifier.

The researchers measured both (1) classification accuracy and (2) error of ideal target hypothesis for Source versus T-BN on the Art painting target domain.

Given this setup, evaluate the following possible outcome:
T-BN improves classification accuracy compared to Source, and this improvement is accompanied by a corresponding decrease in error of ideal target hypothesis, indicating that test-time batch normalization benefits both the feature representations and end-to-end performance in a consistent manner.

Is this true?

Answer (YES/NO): NO